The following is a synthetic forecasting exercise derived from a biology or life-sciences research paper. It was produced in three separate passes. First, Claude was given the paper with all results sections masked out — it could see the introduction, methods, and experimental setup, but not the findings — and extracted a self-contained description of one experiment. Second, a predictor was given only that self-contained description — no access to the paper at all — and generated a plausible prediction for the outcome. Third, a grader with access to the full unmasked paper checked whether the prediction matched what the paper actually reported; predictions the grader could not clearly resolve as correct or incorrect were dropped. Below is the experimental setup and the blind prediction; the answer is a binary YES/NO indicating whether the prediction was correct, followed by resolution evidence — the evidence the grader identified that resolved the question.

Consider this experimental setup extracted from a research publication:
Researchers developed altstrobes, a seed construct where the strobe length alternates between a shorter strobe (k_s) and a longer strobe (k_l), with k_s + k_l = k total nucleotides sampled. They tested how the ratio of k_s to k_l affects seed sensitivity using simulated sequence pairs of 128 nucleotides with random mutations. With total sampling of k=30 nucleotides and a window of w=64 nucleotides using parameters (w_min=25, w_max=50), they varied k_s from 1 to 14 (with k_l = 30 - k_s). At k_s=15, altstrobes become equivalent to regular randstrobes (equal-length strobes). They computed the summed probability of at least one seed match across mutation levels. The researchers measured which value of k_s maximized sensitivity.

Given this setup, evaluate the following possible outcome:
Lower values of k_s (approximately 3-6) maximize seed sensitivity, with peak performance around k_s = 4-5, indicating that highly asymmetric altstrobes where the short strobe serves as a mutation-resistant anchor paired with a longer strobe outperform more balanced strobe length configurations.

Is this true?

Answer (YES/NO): NO